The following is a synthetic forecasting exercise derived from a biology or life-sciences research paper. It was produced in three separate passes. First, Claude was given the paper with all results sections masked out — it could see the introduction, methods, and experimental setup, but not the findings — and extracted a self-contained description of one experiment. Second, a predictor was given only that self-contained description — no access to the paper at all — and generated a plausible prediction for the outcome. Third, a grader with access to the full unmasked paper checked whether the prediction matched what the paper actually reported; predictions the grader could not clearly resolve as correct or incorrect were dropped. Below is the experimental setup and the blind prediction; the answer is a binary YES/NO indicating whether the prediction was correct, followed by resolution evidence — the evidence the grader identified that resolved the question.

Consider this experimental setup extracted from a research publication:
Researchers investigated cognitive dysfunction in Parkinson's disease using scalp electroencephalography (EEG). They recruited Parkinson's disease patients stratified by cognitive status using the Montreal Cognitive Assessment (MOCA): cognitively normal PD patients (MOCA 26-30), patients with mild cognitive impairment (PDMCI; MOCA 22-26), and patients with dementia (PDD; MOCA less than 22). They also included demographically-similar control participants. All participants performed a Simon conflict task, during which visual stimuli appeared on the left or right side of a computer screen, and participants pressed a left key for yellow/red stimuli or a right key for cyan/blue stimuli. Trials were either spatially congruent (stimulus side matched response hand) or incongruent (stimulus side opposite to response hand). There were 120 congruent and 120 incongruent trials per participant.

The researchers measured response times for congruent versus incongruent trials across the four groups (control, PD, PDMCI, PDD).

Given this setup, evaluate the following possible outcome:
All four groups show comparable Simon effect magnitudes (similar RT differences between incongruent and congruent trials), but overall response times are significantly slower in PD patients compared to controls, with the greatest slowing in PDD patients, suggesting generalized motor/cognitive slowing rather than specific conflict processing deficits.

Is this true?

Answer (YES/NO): NO